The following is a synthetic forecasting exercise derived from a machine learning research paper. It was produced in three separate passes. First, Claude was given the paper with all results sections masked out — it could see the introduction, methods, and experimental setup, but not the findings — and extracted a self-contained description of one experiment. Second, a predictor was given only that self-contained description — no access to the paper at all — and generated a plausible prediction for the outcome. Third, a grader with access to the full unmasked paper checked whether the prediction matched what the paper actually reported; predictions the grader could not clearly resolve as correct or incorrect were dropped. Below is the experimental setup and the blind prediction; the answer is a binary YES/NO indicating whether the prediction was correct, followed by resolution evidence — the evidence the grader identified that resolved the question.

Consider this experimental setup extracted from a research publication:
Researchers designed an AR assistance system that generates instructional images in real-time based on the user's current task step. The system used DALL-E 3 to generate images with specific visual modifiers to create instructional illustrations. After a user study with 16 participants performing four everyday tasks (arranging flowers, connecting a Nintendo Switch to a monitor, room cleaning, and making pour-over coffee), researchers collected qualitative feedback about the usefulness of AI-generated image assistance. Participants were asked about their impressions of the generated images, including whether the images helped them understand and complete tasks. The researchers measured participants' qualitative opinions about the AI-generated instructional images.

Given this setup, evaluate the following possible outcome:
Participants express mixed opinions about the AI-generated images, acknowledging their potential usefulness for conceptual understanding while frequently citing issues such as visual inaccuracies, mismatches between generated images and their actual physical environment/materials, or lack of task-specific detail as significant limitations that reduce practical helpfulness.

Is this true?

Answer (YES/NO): YES